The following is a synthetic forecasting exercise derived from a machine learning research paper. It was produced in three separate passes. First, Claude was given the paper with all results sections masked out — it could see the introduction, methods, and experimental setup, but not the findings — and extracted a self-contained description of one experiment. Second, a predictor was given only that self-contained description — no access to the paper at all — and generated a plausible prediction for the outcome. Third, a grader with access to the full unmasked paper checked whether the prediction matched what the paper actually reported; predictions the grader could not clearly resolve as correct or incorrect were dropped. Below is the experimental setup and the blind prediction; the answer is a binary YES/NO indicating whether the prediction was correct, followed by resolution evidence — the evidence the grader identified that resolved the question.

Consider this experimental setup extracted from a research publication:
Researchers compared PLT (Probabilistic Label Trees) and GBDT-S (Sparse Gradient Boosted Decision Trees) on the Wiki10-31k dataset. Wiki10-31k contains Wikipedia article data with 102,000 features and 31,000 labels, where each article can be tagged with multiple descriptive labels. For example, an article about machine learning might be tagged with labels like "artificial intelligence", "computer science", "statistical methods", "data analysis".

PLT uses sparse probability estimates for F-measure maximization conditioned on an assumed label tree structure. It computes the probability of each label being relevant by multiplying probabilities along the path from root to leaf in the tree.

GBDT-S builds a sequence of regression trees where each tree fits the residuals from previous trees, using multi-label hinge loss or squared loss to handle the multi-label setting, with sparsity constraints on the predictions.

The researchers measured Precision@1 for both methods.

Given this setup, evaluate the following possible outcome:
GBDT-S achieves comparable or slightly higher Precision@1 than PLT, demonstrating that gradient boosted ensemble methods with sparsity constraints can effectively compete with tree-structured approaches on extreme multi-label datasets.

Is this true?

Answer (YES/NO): YES